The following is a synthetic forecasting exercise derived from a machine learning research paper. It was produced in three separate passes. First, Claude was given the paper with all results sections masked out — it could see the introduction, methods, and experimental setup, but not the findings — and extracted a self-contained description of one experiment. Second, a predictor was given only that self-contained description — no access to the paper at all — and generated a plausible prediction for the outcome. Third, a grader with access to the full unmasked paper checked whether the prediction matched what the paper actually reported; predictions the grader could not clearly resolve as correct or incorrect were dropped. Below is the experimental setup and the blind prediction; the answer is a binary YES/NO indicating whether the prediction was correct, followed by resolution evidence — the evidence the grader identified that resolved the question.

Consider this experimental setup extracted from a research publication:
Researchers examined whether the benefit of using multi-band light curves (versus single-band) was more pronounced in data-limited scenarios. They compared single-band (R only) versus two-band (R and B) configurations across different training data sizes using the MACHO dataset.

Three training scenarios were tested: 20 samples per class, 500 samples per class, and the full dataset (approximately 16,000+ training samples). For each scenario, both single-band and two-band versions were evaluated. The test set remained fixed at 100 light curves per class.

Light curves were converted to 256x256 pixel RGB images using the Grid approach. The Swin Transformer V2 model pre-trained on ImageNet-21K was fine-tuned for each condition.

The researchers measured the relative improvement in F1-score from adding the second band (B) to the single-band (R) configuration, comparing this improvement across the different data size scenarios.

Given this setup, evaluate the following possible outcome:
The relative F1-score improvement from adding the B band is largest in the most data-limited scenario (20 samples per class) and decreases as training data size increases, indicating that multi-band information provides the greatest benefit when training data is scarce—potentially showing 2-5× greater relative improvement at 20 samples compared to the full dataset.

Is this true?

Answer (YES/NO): NO